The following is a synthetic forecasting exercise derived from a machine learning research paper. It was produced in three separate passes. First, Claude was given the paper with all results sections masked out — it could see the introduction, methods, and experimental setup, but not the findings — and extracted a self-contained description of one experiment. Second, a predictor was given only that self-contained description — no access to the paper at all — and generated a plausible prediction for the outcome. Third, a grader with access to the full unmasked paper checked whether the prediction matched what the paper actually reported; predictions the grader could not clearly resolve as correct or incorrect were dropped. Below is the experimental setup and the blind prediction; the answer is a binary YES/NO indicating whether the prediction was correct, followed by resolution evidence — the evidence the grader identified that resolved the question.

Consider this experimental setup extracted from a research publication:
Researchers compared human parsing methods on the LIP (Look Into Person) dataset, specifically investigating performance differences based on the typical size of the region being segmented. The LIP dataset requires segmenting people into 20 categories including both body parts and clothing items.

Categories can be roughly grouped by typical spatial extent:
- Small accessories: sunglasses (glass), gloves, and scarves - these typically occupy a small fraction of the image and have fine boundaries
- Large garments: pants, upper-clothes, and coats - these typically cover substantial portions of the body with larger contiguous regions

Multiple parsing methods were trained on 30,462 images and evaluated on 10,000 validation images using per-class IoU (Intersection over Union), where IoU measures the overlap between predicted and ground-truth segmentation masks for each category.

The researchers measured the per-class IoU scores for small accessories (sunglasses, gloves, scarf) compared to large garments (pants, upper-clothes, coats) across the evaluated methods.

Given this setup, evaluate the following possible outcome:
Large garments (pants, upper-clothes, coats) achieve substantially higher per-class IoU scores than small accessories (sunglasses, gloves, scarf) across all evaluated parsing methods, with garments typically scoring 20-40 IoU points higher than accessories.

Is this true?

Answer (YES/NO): NO